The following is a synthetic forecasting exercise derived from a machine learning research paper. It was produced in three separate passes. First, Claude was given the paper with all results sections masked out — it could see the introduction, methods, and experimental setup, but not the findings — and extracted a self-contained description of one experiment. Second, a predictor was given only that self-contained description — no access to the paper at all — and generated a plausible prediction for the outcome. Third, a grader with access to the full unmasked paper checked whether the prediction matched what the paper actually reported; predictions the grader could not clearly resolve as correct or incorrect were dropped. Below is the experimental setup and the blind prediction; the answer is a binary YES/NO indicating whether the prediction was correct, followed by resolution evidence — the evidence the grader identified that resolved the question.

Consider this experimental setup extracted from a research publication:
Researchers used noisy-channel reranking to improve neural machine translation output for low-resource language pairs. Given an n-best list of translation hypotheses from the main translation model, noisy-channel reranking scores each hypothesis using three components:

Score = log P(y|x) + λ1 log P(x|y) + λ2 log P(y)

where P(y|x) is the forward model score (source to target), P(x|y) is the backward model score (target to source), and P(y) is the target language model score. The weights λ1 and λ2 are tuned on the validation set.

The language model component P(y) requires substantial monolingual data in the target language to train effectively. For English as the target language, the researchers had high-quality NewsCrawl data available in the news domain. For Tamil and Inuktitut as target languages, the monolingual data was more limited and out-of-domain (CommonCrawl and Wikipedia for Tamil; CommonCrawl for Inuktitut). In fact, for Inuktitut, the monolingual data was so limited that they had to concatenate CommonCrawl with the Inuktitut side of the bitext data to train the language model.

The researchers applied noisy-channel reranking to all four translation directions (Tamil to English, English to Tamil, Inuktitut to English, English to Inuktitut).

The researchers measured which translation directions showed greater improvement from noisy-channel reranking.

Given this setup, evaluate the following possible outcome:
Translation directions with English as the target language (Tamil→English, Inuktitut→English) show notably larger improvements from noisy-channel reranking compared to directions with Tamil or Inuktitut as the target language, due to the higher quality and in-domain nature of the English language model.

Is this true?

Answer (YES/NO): NO